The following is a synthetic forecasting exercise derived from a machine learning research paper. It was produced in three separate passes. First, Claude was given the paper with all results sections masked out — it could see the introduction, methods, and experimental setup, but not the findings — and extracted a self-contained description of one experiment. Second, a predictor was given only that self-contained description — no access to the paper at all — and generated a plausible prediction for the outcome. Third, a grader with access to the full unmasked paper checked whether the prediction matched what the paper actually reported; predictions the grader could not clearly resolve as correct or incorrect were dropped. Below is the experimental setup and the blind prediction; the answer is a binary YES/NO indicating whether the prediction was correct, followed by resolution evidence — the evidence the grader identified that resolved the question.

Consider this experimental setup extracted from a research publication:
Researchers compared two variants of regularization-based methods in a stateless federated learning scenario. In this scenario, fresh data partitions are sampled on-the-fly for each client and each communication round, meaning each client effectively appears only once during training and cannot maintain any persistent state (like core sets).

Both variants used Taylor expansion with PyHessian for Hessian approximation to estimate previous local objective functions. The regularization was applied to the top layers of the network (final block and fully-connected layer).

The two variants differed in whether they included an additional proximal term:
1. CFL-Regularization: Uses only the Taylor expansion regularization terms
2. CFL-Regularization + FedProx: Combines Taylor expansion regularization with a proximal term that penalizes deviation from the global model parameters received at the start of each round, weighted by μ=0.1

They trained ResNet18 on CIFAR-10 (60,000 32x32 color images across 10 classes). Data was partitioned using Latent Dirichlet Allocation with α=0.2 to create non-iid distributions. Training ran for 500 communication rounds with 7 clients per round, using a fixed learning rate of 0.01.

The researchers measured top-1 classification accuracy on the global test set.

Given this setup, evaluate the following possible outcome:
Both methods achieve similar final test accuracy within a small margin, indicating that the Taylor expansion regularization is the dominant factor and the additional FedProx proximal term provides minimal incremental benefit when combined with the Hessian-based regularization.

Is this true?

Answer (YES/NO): YES